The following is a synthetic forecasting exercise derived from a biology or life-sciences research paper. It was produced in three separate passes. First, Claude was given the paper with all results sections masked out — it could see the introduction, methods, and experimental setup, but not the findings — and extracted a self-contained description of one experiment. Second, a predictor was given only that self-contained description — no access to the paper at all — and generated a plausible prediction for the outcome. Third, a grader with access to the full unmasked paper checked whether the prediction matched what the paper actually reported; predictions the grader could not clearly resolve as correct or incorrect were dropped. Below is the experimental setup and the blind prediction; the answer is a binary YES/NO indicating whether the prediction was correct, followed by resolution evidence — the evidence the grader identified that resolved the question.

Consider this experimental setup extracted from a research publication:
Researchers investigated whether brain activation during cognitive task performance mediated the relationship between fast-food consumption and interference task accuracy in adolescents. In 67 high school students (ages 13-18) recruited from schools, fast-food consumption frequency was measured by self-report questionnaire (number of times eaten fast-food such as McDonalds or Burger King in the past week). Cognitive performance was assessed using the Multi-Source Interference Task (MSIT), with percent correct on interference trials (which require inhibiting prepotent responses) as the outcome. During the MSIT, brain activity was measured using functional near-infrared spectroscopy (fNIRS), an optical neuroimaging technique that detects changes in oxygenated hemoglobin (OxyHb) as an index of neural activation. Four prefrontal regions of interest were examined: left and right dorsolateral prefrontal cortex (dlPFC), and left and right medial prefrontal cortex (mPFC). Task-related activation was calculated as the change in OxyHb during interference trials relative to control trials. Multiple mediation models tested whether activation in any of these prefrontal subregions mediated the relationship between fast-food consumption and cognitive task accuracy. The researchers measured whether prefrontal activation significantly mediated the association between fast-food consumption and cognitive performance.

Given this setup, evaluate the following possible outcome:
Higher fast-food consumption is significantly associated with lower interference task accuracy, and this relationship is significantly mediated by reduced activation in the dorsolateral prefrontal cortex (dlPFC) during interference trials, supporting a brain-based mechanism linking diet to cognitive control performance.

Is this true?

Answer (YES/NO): NO